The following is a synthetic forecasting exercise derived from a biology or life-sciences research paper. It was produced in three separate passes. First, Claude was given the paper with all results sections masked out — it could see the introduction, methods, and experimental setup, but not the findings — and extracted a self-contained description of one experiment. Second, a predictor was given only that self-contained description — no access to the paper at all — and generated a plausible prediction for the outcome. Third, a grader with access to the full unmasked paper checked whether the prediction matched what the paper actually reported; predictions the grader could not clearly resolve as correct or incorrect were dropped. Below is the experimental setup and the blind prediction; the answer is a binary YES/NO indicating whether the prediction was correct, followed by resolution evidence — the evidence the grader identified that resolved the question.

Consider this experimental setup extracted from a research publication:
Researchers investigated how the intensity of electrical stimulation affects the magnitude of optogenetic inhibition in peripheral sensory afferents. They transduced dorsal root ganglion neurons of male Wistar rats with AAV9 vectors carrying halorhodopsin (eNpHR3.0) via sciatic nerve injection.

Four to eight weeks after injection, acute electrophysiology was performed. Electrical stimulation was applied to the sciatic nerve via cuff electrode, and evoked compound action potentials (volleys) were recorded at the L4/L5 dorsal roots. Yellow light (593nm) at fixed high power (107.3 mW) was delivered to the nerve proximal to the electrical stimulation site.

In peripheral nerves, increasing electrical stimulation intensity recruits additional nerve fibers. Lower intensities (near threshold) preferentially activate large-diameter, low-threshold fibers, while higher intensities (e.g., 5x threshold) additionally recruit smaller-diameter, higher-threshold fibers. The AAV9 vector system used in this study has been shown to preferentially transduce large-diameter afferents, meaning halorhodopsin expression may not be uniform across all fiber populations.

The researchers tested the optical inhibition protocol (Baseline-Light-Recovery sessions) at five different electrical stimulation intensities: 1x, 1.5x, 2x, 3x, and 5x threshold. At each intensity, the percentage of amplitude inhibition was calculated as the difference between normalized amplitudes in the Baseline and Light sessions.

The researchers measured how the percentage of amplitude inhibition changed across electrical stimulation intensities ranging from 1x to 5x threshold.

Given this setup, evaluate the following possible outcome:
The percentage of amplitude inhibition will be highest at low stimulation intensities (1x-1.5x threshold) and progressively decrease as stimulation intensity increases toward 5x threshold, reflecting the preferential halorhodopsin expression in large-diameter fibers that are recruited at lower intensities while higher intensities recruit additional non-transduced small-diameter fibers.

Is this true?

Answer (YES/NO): YES